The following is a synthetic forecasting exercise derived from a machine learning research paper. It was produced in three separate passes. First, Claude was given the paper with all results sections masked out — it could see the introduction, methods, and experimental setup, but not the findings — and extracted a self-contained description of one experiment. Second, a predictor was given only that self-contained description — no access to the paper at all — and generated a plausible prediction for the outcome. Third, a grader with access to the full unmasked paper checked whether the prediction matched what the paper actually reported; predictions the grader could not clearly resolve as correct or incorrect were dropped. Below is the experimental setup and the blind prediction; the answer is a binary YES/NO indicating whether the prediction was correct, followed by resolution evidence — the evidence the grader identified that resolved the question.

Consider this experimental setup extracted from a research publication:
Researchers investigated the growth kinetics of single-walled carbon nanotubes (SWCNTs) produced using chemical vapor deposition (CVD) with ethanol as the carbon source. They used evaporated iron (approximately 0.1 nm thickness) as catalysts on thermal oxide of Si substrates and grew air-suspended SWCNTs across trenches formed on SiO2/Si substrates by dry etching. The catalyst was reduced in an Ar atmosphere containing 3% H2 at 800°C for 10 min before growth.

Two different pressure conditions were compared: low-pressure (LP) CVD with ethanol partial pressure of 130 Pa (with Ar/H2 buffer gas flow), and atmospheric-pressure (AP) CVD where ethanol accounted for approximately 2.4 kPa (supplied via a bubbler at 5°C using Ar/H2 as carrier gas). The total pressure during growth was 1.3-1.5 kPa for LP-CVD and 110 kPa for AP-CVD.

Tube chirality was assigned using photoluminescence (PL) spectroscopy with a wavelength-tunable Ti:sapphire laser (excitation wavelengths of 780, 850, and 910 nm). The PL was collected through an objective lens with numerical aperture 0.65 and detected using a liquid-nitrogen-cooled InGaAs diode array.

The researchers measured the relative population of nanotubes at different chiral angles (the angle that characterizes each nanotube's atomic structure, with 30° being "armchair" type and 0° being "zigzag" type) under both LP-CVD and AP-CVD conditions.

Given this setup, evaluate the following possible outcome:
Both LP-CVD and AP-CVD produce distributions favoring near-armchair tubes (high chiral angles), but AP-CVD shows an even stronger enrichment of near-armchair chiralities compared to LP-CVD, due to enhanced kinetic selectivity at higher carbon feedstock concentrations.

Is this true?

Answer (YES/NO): NO